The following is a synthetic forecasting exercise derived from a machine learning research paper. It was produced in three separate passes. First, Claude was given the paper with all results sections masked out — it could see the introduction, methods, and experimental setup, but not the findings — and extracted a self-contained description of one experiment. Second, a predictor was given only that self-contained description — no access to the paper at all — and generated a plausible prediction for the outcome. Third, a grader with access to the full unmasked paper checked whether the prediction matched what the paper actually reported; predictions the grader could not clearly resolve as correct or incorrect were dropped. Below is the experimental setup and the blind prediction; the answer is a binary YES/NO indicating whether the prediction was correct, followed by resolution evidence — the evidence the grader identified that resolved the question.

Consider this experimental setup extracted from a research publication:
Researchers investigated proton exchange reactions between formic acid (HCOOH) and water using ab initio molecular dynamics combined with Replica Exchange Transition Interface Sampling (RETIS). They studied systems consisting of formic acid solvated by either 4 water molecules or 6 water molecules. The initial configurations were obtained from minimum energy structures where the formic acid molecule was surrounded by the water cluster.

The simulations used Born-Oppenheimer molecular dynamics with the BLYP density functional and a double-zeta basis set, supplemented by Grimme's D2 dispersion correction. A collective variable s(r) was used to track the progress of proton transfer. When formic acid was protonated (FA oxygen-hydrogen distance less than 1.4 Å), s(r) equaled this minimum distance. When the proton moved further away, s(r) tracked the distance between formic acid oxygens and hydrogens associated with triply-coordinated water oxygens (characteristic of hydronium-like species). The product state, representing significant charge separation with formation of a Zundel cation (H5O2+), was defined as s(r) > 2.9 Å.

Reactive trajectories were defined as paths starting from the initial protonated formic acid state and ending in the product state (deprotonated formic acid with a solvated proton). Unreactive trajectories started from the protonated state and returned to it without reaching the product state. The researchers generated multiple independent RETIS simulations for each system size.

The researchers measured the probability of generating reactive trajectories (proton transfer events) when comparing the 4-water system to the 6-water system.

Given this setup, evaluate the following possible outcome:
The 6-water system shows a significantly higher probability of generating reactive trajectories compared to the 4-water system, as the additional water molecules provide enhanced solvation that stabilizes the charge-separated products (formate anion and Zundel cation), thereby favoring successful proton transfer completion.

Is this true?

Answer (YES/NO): YES